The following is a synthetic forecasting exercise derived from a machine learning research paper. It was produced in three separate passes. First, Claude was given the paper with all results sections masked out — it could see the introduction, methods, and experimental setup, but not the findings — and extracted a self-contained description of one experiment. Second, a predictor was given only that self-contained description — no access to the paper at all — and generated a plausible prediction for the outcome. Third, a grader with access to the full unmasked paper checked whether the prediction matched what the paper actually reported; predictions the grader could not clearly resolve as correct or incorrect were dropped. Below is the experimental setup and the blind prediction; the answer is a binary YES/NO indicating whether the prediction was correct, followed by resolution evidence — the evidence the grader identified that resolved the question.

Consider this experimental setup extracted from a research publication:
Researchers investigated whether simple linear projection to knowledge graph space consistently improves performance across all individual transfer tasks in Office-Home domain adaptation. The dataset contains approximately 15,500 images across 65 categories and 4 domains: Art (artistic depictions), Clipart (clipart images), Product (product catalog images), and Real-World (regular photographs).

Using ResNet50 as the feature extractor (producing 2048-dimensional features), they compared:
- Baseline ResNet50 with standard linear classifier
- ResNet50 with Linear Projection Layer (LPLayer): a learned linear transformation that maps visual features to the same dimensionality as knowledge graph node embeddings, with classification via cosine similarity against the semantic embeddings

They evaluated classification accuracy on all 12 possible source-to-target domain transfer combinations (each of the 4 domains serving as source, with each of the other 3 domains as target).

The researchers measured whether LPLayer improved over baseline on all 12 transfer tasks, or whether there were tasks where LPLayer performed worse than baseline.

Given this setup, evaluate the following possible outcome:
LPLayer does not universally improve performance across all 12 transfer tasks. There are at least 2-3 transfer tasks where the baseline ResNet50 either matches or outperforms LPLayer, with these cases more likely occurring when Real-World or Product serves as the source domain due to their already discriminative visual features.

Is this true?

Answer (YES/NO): NO